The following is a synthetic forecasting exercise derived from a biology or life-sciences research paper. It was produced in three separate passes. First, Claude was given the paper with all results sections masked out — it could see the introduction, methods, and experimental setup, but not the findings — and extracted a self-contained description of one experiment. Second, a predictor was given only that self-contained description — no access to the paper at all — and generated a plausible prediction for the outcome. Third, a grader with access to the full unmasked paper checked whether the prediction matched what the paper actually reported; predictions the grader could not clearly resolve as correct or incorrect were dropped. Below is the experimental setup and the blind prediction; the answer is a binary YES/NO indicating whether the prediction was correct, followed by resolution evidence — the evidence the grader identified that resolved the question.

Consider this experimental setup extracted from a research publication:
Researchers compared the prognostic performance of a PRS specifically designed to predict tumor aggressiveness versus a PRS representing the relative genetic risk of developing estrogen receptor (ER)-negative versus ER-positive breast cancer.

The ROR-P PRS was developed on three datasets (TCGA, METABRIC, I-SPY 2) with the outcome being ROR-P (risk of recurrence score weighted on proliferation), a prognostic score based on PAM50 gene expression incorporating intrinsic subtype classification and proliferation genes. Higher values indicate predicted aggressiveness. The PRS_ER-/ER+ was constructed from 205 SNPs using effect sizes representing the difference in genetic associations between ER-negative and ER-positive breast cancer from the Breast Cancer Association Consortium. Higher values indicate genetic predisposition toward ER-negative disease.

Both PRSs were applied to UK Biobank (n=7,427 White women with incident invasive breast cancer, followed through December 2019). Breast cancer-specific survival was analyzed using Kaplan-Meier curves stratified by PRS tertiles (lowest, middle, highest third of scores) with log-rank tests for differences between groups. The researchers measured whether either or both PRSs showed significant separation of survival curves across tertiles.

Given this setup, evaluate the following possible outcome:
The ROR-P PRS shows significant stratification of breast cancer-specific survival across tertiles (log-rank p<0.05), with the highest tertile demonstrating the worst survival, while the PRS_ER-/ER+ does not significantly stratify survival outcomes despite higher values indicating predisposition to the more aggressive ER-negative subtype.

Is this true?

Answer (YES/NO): NO